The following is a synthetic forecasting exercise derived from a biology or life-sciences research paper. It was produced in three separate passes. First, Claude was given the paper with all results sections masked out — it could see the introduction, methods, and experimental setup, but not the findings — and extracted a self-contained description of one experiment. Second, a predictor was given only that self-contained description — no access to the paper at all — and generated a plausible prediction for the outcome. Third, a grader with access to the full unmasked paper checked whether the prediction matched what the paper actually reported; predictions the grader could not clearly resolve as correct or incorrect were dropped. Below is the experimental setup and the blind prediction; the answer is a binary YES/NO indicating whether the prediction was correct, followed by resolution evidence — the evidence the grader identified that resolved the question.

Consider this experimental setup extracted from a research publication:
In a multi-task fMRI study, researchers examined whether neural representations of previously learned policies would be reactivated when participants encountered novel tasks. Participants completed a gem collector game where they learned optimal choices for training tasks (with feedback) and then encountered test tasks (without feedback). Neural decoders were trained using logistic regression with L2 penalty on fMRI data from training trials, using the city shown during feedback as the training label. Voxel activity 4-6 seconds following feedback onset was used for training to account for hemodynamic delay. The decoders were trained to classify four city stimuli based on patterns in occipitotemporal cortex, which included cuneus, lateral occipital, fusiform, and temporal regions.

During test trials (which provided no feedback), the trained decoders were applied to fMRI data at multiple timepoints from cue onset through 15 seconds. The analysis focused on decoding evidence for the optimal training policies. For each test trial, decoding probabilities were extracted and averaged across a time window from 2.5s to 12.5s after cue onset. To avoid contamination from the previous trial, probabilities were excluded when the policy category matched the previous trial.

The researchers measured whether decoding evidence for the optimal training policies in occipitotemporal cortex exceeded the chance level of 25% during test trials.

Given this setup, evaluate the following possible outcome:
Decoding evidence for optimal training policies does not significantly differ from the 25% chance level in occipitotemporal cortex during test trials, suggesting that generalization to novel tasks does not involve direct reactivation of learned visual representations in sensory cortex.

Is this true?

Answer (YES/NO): NO